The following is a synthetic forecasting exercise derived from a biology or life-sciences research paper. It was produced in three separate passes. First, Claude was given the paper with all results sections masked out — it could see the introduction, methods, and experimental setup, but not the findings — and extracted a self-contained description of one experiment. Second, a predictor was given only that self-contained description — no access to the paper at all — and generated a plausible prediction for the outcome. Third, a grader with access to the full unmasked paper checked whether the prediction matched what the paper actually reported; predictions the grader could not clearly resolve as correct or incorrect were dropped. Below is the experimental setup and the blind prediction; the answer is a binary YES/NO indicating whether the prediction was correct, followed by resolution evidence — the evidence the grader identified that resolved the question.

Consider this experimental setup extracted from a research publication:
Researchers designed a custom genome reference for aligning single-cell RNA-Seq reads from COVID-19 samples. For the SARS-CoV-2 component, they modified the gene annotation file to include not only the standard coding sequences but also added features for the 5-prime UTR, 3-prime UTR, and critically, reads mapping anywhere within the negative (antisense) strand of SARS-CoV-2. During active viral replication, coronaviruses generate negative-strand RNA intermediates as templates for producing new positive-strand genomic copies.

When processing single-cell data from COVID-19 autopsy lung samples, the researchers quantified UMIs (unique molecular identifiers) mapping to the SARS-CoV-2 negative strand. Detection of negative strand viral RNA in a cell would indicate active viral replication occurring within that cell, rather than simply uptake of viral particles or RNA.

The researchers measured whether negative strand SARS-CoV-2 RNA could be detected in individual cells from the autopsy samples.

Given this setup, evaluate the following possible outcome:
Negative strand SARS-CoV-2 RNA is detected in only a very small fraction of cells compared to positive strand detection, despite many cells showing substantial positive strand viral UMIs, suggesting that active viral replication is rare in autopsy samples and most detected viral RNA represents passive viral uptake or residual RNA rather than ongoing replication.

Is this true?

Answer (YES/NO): NO